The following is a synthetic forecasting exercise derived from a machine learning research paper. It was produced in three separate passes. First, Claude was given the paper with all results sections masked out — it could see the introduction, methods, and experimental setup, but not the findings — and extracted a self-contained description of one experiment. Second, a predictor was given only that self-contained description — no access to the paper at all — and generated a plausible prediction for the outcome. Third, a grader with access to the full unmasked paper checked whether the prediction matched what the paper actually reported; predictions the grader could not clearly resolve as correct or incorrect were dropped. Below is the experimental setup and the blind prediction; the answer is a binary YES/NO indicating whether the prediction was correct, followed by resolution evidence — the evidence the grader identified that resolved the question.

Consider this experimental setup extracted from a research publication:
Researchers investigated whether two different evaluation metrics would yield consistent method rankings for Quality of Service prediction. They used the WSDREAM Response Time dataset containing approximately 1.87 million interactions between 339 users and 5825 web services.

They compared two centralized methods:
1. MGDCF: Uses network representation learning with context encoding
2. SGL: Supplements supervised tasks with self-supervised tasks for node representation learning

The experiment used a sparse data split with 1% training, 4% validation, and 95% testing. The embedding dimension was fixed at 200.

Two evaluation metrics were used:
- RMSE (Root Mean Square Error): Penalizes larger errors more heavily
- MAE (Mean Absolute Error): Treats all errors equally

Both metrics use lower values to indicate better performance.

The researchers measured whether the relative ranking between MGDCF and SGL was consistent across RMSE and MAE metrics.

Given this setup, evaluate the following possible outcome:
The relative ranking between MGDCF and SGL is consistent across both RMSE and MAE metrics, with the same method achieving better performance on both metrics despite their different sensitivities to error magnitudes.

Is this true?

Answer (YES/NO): NO